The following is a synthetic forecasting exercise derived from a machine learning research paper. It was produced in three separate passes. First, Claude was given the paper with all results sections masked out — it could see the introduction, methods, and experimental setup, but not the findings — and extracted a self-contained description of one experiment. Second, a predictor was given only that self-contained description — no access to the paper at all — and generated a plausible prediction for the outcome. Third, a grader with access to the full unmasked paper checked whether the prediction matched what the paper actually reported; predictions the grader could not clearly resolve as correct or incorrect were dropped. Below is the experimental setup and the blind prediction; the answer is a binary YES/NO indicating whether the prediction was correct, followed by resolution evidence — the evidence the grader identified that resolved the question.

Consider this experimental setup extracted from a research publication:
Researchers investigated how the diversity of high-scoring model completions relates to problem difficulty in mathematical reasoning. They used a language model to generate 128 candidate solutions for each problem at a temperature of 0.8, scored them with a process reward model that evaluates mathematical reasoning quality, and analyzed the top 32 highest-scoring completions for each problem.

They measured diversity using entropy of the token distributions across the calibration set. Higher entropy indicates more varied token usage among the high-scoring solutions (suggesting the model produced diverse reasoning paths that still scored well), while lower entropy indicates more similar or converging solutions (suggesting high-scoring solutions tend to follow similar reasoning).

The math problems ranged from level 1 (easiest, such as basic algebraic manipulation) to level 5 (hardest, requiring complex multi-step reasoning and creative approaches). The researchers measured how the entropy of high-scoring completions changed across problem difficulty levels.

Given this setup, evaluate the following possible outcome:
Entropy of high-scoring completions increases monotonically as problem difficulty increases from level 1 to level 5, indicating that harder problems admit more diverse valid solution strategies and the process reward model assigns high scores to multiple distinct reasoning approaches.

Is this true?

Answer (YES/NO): YES